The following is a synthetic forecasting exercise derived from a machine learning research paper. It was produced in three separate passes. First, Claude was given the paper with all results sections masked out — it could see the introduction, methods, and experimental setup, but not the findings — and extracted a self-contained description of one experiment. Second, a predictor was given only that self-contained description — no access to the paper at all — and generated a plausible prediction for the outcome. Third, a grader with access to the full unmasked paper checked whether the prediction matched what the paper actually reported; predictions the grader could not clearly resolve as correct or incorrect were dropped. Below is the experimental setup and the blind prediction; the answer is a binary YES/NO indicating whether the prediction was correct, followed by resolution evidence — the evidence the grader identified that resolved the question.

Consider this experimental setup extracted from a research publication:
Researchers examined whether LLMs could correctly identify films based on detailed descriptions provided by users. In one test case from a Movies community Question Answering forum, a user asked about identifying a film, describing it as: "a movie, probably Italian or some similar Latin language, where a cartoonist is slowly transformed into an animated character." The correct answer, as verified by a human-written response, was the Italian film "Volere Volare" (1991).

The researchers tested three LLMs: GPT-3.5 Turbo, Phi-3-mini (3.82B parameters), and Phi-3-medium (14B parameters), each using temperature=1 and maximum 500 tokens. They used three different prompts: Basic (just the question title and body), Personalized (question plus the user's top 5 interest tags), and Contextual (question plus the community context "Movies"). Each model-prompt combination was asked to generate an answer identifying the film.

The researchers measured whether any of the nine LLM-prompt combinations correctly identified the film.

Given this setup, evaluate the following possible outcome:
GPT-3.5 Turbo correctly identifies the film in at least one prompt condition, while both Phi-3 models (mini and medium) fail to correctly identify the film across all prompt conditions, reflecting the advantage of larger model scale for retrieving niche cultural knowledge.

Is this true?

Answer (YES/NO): NO